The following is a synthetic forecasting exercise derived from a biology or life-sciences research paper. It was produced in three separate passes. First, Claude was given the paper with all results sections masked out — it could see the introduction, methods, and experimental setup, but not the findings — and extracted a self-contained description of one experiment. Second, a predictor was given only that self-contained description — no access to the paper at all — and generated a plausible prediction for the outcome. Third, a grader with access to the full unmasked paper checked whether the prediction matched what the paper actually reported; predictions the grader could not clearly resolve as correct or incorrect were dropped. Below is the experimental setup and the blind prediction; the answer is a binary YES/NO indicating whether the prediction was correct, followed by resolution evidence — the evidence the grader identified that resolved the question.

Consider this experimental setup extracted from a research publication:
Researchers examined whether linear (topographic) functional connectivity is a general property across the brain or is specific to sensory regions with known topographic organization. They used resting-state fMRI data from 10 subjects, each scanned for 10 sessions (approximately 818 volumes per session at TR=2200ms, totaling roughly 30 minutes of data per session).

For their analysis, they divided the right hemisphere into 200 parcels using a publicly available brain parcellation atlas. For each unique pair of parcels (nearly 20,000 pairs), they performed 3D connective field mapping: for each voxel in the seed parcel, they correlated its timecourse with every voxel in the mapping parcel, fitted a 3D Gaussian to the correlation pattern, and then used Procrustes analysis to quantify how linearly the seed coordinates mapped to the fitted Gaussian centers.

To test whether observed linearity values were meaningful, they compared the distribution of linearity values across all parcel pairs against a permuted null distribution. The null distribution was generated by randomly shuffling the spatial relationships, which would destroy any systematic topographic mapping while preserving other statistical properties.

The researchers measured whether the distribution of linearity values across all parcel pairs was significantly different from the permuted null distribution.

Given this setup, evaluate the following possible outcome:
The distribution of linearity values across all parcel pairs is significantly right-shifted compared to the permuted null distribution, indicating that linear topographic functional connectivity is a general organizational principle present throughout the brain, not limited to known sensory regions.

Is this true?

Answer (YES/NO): YES